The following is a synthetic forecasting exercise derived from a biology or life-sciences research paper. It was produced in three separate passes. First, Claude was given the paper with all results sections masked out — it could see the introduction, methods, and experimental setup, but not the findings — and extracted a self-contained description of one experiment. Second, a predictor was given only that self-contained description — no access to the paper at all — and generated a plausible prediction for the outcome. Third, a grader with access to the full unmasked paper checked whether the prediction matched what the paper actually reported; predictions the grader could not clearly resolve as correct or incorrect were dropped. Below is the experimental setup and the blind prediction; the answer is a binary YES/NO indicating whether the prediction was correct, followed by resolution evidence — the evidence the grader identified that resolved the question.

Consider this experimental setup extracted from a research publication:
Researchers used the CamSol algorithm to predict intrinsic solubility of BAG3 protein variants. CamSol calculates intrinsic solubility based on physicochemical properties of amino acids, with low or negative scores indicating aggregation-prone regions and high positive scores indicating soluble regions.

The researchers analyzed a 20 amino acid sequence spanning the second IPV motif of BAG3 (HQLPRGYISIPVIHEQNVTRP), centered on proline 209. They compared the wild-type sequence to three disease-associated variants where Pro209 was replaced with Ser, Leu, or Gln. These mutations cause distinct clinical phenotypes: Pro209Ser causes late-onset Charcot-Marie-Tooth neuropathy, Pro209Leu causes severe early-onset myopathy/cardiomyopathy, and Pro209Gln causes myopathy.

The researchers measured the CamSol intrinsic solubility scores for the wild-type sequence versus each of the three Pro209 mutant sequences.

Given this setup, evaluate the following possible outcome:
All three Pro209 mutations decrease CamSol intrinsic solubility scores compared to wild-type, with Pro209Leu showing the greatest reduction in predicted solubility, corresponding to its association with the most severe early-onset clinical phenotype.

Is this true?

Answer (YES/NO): YES